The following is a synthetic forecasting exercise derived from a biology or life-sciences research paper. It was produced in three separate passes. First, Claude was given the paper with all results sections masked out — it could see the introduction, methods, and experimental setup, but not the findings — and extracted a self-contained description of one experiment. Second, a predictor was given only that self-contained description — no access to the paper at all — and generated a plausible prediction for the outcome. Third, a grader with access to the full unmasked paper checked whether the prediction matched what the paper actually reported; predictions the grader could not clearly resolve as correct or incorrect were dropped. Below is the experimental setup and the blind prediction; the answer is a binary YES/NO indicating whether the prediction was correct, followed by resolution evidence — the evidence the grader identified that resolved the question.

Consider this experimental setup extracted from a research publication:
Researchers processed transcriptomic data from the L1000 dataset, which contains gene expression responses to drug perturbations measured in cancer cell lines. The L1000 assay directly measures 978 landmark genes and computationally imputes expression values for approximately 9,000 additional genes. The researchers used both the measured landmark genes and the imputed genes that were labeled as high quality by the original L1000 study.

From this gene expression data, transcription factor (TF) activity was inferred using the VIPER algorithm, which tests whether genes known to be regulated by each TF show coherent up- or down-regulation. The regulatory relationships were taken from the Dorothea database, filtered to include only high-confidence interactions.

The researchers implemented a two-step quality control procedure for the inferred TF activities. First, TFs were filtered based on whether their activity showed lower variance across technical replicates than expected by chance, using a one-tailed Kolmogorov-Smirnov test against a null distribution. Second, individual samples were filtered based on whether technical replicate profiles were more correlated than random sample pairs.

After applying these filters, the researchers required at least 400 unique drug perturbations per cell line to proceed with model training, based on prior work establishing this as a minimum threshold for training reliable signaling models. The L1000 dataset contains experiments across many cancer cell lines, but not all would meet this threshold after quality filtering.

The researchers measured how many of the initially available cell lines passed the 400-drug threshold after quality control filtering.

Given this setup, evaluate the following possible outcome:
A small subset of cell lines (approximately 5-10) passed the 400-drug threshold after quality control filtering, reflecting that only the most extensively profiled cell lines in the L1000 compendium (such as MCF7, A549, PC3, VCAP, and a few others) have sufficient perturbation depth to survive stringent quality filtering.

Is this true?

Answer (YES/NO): YES